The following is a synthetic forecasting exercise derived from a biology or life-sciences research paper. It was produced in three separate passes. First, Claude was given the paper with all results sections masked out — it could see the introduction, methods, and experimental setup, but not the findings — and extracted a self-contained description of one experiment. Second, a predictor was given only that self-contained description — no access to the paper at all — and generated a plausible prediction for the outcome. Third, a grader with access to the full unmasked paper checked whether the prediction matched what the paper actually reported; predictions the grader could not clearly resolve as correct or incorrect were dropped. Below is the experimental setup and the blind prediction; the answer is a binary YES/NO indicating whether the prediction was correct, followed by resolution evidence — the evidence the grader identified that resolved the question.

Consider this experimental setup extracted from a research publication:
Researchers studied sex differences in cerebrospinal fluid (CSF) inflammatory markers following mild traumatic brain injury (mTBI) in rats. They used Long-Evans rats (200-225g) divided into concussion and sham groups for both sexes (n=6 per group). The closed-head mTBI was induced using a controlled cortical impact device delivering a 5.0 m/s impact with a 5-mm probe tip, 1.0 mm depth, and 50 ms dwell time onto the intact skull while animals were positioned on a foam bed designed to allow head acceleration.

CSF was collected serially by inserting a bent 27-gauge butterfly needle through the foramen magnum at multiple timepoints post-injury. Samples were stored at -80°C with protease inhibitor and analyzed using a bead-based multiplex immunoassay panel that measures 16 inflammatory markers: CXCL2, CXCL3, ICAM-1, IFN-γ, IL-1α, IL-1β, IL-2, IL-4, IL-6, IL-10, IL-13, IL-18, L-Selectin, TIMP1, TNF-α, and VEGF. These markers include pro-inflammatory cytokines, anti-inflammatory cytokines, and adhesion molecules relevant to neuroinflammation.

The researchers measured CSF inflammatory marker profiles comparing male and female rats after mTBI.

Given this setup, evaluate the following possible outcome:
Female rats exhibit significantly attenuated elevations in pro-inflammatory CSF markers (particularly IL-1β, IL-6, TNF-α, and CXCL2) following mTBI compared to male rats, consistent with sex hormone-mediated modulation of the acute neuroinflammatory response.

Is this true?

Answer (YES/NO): NO